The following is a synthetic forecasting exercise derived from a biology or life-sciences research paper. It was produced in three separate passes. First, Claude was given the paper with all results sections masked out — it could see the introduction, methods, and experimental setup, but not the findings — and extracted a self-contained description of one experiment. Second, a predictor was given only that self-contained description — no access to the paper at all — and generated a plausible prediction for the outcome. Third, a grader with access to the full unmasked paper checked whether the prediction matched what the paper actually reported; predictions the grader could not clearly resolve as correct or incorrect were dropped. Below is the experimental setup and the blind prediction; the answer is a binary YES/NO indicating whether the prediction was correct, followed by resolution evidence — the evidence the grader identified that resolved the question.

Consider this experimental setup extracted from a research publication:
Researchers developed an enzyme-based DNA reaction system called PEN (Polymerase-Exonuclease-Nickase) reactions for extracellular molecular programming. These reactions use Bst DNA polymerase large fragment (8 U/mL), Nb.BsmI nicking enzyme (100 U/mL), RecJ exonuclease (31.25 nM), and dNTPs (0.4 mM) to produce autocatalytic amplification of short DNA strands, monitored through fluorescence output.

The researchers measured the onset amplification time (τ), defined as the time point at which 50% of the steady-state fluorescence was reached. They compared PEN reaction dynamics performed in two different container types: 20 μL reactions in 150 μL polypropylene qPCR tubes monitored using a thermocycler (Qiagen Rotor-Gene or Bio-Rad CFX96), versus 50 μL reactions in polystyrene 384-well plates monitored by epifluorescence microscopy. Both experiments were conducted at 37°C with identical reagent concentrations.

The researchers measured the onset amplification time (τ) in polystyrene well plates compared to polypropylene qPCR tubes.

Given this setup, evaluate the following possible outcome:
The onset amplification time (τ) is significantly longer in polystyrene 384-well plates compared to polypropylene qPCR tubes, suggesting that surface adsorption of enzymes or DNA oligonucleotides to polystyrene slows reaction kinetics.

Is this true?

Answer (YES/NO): NO